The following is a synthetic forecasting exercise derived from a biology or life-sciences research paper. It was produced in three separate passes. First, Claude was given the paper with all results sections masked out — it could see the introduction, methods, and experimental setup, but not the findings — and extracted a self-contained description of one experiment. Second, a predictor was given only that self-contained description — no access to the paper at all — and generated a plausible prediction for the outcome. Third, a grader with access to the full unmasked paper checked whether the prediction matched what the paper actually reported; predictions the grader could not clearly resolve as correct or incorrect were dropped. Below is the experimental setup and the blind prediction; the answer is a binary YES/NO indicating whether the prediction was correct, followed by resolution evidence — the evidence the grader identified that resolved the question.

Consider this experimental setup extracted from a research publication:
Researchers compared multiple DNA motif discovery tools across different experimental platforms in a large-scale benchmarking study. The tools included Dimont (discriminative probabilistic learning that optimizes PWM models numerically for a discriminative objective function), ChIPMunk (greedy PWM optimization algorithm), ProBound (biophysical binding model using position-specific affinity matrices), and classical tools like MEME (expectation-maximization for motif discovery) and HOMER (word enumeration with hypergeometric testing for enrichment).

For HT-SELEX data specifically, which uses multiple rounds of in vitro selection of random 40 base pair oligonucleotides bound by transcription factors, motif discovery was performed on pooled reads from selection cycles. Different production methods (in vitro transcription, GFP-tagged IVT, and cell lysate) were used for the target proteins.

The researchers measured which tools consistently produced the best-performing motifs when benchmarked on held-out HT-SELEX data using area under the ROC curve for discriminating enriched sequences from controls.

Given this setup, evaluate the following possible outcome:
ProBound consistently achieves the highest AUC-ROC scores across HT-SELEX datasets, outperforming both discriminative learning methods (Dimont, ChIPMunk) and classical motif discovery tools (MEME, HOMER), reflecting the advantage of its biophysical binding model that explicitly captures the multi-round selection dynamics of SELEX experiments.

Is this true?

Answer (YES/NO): YES